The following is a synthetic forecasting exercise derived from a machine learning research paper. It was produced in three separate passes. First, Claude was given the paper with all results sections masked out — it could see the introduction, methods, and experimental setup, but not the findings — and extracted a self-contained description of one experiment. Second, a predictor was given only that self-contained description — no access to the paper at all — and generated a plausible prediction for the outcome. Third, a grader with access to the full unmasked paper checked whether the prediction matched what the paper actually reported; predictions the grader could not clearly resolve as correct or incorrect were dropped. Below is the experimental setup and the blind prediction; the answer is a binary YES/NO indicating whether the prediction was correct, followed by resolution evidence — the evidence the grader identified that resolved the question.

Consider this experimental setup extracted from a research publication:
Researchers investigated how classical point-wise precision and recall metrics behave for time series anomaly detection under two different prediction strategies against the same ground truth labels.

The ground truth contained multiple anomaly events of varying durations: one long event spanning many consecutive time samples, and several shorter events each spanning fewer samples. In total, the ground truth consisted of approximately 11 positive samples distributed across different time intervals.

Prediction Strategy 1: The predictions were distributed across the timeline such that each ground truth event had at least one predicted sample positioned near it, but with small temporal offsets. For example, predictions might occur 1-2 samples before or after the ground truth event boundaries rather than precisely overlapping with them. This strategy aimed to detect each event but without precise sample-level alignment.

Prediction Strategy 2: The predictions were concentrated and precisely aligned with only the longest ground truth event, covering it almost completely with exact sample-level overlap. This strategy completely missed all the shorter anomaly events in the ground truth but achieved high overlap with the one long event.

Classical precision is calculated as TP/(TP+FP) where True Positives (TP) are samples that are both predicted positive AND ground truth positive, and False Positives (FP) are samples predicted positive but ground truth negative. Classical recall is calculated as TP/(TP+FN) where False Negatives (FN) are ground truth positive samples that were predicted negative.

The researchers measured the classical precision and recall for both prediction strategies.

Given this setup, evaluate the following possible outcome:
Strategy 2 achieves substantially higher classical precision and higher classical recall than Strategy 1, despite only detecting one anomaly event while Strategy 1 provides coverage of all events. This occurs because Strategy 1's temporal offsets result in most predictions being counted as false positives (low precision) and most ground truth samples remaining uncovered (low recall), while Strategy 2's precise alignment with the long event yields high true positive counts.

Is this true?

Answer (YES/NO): YES